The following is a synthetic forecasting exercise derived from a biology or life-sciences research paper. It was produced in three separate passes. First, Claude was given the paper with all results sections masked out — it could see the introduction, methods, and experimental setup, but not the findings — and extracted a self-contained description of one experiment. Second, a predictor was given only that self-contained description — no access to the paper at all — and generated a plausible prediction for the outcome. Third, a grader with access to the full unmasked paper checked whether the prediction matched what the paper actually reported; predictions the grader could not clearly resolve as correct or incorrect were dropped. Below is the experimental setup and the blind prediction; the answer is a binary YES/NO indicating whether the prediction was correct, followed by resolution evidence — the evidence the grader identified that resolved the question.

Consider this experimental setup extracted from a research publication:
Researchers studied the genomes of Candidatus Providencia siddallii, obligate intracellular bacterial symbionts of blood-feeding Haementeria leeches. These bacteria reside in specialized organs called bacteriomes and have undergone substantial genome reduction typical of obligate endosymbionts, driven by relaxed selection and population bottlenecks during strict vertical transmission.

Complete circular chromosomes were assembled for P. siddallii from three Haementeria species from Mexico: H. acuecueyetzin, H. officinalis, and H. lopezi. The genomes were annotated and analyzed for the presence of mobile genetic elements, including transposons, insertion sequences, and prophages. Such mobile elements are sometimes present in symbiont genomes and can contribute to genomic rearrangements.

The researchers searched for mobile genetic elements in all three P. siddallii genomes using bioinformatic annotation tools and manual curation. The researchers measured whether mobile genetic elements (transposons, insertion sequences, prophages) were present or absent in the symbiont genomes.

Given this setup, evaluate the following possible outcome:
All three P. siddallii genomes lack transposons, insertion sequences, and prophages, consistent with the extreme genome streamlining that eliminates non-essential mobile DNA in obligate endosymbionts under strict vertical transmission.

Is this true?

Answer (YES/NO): YES